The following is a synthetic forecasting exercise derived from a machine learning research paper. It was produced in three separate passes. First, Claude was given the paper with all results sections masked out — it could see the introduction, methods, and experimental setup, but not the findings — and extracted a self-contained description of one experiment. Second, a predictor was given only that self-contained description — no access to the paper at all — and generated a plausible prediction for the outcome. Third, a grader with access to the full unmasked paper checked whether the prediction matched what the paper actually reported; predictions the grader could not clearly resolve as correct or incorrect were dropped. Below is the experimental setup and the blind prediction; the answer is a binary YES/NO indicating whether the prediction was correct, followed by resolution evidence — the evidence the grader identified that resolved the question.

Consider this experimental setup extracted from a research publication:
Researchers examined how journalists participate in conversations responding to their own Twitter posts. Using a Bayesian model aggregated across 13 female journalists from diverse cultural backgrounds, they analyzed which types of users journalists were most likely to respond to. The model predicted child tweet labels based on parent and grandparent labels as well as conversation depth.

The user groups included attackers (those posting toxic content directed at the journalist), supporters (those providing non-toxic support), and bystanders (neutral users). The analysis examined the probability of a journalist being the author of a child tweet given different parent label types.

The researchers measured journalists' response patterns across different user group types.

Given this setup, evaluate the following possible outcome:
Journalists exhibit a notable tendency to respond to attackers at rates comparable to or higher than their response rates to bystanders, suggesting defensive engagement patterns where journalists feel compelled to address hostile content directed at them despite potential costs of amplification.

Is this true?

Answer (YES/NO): NO